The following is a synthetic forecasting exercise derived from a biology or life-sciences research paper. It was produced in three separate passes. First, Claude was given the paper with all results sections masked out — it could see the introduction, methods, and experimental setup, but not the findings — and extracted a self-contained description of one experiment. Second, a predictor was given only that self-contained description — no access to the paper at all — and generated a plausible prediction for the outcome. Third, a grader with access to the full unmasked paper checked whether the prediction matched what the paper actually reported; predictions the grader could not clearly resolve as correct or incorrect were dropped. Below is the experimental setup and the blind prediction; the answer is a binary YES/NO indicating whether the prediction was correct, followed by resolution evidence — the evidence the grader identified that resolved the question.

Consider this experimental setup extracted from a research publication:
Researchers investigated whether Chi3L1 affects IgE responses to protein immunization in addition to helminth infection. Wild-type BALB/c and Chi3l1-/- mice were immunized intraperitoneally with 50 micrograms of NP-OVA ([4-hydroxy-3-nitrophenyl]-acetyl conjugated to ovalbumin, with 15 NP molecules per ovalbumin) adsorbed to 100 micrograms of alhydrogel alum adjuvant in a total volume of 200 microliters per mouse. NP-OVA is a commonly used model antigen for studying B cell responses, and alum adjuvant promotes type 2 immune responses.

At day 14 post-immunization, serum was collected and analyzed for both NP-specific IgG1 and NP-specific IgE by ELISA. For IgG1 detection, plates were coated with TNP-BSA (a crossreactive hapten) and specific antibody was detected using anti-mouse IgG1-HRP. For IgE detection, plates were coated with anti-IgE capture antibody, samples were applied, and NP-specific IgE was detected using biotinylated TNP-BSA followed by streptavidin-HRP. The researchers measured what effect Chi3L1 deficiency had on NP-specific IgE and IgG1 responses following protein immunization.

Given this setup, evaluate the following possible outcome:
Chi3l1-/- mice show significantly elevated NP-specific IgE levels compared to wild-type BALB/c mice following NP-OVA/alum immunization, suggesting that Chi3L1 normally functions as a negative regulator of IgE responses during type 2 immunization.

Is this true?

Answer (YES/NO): NO